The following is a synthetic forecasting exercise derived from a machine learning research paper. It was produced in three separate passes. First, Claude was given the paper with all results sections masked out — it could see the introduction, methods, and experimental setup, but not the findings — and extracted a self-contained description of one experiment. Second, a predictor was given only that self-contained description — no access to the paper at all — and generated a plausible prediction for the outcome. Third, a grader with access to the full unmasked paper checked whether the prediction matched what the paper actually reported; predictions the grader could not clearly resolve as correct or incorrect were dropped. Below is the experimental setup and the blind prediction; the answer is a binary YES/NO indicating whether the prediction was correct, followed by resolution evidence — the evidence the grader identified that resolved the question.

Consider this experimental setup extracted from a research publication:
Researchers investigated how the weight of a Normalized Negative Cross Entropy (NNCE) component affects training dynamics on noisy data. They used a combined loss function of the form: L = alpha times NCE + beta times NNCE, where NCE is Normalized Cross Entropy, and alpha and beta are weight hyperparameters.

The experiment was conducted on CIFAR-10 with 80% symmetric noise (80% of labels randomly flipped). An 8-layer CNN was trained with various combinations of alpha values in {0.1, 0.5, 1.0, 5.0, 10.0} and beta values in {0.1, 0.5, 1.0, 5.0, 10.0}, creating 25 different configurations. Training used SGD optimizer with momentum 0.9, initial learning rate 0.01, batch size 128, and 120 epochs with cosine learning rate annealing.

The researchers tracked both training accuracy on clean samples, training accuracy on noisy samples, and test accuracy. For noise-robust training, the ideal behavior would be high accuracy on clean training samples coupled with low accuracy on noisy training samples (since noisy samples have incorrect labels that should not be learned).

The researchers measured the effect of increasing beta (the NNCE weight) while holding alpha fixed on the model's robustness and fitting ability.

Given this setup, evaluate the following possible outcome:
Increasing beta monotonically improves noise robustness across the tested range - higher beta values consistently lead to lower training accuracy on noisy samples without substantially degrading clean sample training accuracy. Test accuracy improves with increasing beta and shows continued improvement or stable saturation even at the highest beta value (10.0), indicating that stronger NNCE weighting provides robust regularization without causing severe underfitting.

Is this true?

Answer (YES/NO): YES